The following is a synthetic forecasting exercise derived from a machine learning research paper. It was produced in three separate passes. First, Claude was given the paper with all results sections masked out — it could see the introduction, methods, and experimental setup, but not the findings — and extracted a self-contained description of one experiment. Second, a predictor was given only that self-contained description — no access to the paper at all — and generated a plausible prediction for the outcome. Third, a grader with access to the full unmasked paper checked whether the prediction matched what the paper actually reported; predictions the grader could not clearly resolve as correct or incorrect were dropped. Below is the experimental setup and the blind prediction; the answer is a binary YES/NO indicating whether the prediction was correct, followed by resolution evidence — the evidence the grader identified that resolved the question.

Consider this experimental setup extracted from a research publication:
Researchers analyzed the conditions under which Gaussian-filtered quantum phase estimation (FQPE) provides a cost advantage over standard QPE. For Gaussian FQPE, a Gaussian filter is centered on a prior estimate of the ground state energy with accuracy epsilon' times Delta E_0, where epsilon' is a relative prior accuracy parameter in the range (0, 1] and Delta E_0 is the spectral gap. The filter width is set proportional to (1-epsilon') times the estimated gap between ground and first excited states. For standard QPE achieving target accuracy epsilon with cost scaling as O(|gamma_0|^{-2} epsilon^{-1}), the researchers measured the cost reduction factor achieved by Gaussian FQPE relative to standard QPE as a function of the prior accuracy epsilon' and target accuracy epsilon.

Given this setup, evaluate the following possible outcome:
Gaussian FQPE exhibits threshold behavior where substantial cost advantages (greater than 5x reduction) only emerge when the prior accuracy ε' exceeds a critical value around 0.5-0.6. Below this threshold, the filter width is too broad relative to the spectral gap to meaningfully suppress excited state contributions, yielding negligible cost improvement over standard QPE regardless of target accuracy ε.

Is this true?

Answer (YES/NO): NO